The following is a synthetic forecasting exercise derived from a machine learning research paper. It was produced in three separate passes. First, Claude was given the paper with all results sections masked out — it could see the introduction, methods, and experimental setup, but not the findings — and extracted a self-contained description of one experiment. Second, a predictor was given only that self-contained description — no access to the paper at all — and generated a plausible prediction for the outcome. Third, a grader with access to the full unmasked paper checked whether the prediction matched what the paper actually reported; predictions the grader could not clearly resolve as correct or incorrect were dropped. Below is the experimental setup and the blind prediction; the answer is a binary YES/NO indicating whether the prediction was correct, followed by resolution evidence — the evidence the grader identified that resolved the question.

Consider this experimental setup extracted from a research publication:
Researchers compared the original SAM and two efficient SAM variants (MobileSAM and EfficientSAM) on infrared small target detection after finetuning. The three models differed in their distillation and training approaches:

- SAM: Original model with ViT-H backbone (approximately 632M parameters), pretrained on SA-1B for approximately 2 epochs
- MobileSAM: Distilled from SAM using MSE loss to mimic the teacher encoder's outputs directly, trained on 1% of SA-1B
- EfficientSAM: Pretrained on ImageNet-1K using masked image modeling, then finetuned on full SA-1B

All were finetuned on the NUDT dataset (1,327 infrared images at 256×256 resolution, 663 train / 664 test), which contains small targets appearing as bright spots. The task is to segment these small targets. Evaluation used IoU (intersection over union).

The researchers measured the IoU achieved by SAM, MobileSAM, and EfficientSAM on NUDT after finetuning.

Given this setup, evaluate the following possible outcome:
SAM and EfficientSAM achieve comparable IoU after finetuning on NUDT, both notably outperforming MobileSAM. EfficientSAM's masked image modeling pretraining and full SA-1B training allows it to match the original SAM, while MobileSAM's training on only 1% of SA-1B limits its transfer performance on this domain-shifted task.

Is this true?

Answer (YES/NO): NO